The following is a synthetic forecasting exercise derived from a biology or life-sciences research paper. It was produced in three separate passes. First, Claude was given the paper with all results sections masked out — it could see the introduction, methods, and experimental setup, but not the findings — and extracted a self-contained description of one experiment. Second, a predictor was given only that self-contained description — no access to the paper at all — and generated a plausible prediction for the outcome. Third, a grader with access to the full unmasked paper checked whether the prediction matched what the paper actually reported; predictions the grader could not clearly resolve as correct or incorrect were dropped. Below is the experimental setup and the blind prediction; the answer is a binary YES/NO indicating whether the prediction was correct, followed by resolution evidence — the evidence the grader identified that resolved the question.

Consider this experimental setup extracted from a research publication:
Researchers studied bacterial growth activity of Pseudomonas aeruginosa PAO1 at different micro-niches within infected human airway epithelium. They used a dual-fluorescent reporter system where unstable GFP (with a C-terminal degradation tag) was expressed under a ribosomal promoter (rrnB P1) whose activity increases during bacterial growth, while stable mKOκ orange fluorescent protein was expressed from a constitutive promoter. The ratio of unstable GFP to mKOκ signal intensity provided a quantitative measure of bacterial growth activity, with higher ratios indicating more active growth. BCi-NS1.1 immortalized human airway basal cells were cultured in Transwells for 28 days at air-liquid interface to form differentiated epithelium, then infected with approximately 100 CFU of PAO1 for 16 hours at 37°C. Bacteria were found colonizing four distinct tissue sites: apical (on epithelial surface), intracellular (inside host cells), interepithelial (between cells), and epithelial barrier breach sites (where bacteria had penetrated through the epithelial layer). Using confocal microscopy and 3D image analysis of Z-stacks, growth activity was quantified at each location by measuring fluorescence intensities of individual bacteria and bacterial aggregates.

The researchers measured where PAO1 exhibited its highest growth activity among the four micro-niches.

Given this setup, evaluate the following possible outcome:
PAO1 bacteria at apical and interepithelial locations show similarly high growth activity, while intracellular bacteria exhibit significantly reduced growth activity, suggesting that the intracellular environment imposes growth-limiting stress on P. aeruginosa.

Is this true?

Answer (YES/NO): NO